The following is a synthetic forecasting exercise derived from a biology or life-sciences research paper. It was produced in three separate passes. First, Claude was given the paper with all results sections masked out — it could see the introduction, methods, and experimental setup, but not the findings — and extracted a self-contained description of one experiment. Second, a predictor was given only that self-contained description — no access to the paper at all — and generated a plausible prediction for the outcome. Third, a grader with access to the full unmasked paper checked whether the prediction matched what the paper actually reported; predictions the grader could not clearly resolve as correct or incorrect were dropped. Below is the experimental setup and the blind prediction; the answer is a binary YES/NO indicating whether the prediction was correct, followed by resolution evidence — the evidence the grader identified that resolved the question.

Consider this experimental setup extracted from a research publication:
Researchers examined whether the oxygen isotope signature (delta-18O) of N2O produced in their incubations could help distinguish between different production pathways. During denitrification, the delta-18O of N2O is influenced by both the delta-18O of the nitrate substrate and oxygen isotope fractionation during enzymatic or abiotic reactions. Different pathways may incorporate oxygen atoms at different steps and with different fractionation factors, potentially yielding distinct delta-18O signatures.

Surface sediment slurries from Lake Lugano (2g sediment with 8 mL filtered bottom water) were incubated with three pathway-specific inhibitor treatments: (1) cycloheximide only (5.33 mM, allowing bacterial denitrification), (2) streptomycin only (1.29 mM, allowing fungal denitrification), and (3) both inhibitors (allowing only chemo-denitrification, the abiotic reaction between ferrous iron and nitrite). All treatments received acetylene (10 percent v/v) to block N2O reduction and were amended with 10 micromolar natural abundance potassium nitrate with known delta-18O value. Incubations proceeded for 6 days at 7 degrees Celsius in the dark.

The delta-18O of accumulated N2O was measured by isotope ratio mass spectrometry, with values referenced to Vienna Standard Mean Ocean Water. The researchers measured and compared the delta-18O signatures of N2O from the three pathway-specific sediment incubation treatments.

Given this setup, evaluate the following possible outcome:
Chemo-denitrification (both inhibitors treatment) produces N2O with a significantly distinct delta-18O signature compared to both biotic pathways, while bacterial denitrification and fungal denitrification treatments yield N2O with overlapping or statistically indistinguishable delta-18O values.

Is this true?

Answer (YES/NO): NO